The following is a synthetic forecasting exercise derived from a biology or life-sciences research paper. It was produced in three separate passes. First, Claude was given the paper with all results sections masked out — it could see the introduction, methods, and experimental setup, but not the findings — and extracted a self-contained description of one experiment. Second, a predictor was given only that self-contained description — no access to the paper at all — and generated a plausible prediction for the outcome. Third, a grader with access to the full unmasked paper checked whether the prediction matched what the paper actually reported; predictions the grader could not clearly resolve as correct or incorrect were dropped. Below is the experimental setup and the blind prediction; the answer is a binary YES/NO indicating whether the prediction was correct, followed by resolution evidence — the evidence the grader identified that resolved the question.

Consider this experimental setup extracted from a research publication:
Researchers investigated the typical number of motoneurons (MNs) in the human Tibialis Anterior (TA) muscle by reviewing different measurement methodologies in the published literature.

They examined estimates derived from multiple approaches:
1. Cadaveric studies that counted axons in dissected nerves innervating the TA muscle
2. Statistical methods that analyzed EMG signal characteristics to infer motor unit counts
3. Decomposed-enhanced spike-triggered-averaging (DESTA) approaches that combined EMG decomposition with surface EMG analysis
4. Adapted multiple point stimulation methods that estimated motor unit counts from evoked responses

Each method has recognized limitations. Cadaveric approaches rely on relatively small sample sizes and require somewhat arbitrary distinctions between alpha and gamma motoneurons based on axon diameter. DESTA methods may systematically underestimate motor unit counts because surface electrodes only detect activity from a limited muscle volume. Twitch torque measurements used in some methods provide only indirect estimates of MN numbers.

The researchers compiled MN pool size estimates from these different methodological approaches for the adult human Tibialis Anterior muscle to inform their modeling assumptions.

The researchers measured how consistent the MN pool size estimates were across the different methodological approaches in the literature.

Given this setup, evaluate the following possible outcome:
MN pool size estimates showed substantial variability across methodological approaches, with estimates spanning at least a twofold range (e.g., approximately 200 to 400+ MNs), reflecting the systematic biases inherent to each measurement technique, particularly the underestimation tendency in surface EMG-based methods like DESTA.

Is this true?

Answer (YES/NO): YES